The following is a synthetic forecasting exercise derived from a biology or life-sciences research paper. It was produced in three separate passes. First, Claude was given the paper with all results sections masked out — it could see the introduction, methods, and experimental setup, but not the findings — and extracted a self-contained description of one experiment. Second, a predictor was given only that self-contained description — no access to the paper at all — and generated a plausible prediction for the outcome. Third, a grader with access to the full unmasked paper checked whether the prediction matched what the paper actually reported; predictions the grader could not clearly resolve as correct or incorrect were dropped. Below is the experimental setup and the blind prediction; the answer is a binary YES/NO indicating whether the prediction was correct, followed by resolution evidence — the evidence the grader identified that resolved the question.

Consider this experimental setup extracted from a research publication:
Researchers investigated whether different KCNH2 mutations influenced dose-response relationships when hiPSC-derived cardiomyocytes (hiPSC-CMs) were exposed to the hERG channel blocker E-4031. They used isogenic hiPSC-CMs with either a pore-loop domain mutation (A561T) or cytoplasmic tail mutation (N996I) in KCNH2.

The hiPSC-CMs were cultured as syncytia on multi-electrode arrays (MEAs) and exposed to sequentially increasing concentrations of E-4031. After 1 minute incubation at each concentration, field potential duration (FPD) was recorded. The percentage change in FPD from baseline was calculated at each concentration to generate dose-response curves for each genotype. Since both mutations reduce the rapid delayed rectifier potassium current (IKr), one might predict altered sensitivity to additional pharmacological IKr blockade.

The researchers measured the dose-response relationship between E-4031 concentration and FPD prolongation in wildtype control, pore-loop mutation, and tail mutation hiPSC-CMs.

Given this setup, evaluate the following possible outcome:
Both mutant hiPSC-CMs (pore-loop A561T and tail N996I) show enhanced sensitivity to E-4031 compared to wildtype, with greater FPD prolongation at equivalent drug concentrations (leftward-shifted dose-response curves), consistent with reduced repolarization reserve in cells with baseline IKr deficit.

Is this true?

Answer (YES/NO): NO